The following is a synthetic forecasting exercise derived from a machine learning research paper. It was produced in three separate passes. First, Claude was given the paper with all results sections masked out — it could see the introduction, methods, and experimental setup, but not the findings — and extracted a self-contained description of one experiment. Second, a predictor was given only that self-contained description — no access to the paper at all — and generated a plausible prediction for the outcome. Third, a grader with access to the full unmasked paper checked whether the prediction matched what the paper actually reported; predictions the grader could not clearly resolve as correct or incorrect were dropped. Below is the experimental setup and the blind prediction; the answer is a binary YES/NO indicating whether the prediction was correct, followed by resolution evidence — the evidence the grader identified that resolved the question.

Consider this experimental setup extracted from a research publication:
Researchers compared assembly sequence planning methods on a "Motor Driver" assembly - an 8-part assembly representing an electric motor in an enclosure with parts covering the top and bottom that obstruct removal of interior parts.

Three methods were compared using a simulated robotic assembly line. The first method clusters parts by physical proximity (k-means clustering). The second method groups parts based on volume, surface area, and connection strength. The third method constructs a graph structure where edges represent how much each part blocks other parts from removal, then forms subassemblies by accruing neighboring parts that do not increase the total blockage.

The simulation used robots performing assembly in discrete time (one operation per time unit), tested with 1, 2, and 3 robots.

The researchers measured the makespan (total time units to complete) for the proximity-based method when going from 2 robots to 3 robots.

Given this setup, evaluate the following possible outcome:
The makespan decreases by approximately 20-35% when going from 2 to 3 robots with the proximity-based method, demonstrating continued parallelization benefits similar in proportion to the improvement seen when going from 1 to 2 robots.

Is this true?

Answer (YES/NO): NO